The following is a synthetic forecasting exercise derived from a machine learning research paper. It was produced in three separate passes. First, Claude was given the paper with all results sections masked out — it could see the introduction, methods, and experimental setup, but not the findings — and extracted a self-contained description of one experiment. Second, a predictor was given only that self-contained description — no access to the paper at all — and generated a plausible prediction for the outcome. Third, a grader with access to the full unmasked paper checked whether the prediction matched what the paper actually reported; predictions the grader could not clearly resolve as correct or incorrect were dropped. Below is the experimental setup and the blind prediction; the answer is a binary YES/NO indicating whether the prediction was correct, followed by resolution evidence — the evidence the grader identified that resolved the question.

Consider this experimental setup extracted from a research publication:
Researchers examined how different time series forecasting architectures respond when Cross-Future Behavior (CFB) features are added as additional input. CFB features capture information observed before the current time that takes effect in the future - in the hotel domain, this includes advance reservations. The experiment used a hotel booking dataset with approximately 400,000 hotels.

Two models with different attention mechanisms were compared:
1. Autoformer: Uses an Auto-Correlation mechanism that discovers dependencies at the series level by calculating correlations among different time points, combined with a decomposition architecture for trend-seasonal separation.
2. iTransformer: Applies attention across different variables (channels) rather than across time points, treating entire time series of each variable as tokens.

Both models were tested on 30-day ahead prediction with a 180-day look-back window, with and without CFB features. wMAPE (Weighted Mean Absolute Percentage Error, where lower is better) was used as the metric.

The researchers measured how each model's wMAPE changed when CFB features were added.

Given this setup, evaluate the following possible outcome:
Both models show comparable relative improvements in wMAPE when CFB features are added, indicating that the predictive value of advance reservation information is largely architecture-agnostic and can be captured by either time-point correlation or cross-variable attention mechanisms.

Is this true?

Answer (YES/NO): NO